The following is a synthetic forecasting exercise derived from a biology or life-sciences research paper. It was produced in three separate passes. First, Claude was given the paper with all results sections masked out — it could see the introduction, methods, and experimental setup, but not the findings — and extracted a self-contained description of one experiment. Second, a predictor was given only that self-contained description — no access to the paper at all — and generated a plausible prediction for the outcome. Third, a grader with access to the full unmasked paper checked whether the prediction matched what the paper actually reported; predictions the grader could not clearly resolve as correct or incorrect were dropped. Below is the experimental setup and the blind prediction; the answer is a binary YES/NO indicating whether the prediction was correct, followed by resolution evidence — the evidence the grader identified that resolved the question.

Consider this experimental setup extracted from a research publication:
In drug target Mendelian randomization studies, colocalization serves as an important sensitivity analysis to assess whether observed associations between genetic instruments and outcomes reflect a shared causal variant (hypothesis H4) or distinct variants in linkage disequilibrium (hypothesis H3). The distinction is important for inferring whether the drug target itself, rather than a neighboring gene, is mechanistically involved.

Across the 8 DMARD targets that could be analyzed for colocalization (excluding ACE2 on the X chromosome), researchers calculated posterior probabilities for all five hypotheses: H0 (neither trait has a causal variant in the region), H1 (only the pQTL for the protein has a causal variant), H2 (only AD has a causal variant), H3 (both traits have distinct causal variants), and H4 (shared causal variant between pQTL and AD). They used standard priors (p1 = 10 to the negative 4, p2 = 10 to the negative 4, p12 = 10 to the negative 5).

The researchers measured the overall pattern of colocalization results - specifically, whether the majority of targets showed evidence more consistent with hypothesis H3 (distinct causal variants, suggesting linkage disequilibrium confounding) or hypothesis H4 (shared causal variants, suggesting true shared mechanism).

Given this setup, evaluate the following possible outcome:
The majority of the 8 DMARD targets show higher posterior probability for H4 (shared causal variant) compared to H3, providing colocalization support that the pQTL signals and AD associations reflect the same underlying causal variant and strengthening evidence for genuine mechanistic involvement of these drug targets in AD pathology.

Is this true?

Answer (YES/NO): NO